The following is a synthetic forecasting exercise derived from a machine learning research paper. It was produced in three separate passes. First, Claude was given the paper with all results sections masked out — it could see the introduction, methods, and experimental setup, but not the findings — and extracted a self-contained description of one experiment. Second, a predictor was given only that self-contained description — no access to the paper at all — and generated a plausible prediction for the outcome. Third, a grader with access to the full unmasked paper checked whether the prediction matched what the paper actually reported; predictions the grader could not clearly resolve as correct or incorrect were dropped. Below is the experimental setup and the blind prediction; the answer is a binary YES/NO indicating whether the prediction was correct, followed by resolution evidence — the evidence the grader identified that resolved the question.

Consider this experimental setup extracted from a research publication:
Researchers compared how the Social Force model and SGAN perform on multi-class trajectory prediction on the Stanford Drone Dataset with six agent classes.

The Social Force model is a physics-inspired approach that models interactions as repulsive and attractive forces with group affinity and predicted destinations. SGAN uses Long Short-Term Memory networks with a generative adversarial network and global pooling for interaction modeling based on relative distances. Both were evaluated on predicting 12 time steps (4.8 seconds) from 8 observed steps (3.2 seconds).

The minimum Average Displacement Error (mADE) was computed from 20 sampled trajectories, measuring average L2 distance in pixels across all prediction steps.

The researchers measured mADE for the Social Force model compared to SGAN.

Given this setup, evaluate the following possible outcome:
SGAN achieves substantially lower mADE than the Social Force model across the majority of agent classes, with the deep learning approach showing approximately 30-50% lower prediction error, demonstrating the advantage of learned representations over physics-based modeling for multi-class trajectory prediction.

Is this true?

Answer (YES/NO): NO